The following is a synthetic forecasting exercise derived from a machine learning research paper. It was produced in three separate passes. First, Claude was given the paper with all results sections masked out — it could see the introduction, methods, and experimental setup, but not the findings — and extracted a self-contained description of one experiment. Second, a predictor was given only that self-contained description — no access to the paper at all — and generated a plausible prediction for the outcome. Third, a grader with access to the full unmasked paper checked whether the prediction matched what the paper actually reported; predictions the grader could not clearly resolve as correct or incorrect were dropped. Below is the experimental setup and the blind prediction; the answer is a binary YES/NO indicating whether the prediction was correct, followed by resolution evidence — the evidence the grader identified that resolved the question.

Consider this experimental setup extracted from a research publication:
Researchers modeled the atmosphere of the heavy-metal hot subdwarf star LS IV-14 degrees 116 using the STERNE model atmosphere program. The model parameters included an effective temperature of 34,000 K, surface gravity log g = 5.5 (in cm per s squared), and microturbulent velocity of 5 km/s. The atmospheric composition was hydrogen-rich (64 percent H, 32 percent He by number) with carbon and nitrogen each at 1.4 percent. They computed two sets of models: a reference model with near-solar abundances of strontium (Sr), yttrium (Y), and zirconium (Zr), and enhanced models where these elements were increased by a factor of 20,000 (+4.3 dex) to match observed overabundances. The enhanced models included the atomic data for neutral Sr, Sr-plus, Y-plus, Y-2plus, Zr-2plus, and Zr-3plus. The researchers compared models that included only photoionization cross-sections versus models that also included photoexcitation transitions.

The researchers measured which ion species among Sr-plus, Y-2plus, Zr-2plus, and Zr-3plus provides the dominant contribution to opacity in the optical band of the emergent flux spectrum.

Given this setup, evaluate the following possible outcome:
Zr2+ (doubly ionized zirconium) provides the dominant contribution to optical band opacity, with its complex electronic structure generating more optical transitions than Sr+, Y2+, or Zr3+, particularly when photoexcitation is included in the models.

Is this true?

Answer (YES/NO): YES